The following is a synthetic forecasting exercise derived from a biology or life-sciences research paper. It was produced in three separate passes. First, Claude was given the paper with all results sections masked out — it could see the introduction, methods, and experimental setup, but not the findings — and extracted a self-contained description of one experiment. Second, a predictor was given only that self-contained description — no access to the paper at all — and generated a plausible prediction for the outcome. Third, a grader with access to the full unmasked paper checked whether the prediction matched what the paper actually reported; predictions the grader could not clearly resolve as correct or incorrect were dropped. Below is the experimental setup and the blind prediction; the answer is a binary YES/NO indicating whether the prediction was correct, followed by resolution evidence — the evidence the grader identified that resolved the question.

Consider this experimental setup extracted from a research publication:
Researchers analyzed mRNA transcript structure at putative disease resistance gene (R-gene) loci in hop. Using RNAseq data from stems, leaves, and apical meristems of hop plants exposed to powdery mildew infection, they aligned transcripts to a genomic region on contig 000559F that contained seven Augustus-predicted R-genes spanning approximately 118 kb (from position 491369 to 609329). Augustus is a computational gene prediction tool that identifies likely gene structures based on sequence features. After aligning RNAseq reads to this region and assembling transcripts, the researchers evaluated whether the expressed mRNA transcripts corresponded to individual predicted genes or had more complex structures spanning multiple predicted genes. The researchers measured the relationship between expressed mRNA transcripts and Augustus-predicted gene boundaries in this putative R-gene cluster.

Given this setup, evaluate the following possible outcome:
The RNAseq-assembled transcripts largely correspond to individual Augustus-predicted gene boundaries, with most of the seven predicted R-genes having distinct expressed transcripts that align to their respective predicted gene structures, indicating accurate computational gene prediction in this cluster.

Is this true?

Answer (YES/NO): NO